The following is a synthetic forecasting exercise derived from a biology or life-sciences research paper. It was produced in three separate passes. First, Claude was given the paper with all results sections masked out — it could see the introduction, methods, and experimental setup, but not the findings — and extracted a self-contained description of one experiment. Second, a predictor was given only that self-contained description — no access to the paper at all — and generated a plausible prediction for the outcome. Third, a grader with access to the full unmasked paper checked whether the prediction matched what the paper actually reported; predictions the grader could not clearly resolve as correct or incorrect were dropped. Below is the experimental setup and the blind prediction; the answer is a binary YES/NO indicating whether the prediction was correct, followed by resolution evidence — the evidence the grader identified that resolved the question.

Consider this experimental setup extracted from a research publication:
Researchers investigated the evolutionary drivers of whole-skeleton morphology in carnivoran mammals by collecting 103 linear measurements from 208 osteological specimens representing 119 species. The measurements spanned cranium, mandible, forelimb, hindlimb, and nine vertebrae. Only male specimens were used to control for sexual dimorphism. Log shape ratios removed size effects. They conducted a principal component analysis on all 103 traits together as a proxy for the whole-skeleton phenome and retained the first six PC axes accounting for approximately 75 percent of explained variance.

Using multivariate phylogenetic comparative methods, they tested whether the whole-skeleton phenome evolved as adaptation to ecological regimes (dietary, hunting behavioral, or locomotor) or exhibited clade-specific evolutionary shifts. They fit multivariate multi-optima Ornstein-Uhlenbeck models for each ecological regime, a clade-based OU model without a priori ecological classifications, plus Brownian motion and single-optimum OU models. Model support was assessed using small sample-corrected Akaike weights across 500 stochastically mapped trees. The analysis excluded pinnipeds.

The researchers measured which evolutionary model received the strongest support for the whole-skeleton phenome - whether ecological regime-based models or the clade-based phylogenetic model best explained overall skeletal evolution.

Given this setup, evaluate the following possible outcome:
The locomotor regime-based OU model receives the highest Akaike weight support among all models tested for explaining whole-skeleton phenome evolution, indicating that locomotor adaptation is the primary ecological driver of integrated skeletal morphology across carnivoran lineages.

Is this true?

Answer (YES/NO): NO